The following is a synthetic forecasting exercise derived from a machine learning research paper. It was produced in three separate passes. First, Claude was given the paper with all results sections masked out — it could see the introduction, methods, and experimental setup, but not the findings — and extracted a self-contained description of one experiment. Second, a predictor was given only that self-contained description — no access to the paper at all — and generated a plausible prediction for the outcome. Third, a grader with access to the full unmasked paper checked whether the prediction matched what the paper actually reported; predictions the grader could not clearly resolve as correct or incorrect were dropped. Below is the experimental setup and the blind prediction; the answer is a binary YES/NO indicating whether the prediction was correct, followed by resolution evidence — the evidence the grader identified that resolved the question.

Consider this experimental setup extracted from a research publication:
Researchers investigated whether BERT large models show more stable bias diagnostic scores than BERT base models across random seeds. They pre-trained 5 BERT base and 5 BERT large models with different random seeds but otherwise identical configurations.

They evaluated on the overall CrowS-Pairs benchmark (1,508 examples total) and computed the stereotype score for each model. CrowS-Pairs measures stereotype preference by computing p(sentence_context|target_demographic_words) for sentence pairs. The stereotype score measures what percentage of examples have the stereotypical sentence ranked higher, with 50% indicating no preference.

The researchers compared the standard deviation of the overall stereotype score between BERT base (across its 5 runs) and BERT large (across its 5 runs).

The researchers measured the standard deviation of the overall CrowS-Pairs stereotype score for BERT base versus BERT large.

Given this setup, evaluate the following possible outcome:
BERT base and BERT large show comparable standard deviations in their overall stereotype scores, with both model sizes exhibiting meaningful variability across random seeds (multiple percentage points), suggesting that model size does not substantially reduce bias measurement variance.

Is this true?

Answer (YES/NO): NO